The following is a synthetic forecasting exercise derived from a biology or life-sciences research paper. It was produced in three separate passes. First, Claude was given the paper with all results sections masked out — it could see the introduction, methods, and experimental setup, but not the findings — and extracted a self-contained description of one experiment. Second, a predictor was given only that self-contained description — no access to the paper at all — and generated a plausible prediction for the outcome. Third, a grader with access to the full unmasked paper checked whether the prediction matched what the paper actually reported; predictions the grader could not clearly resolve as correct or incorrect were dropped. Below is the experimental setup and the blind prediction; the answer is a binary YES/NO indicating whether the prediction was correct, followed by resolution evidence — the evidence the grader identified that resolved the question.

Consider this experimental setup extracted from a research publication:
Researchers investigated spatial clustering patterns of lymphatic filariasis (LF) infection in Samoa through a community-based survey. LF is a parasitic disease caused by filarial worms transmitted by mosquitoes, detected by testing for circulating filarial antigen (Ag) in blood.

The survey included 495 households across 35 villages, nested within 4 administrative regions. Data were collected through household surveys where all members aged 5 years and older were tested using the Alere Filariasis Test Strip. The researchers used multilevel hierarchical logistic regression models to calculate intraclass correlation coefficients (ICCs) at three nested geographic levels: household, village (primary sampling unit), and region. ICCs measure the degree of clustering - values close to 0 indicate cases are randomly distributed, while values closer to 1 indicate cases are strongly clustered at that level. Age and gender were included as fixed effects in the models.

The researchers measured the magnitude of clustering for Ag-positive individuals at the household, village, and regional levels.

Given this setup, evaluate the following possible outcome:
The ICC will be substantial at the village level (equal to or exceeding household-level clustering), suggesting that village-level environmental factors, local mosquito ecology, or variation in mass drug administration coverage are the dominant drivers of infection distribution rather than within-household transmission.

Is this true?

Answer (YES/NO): NO